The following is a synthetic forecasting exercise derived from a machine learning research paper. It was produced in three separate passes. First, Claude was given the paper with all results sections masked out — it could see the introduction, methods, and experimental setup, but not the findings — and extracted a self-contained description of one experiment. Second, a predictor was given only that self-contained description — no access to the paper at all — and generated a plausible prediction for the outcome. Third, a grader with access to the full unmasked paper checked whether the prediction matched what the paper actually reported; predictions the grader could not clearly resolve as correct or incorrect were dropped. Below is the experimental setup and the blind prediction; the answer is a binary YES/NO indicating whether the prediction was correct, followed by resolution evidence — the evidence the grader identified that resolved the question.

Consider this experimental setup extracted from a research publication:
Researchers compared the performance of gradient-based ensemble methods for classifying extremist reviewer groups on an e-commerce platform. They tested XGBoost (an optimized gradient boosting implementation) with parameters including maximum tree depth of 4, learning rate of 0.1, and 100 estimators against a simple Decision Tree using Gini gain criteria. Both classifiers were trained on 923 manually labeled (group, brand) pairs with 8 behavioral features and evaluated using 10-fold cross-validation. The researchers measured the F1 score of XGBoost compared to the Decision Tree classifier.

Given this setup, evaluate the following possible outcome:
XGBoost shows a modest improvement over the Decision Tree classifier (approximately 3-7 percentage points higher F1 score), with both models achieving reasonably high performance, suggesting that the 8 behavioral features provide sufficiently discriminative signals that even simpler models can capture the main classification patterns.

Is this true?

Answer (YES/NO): NO